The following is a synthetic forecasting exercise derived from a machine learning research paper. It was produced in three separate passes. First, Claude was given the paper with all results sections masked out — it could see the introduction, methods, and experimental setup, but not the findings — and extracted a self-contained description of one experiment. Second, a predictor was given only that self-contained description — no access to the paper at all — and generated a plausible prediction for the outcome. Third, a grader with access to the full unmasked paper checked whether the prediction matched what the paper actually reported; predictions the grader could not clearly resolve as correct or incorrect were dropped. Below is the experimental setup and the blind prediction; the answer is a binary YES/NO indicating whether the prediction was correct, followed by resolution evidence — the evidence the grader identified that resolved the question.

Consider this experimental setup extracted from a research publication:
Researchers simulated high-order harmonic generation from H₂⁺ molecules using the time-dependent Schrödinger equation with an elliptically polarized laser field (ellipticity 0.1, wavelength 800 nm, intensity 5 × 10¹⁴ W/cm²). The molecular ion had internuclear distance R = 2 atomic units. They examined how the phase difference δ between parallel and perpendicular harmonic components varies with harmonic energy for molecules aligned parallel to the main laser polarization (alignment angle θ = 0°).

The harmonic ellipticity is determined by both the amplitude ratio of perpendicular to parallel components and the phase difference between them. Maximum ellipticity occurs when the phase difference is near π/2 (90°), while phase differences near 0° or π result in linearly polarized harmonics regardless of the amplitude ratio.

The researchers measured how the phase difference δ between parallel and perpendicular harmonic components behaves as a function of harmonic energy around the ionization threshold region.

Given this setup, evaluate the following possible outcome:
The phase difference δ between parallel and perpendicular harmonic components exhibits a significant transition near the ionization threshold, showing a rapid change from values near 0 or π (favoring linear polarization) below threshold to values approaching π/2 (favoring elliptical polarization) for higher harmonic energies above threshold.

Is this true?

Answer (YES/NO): NO